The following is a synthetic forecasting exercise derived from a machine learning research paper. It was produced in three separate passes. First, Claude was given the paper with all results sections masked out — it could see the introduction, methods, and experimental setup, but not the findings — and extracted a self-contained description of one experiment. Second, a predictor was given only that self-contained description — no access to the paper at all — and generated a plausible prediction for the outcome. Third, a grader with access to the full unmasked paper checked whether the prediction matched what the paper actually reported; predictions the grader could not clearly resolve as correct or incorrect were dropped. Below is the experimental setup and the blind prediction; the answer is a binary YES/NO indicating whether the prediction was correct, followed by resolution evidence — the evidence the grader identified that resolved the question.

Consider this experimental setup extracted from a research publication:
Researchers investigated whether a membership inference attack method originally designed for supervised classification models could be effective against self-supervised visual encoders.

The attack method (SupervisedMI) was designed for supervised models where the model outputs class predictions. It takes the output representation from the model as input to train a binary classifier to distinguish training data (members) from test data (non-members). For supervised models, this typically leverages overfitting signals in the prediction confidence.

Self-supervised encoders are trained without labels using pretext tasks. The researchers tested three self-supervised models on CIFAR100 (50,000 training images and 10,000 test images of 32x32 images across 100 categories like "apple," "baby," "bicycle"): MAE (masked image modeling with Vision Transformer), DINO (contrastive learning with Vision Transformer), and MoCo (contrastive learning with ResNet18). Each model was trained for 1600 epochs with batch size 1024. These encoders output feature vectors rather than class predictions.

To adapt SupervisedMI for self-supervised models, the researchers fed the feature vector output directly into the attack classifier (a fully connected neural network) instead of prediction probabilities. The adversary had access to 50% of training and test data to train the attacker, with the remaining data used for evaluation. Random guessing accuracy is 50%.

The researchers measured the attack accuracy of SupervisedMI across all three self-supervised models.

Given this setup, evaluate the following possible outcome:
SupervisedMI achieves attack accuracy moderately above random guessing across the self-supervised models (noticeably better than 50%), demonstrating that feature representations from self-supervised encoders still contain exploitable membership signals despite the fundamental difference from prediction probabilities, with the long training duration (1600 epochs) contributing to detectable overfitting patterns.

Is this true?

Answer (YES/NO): NO